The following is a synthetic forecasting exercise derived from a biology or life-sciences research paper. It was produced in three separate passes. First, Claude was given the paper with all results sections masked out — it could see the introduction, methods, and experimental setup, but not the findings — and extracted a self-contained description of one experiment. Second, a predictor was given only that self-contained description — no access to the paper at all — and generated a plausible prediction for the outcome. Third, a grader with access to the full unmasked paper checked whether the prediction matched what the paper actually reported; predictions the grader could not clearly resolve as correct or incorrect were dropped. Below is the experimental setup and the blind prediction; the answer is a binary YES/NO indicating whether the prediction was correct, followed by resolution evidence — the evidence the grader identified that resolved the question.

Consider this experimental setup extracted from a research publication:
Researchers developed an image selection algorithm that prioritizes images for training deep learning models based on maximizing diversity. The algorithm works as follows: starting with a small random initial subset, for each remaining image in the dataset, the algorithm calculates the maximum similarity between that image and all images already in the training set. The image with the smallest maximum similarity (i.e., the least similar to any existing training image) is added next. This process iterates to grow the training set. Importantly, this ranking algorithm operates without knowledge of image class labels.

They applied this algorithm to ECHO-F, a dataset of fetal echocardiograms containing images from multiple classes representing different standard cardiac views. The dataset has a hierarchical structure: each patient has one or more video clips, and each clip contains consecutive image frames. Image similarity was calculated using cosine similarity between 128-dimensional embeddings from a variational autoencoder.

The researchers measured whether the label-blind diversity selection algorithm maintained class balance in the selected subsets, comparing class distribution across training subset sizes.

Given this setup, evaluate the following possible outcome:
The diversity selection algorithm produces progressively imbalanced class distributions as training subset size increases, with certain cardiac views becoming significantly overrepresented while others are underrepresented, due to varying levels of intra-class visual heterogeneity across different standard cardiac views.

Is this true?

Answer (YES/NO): NO